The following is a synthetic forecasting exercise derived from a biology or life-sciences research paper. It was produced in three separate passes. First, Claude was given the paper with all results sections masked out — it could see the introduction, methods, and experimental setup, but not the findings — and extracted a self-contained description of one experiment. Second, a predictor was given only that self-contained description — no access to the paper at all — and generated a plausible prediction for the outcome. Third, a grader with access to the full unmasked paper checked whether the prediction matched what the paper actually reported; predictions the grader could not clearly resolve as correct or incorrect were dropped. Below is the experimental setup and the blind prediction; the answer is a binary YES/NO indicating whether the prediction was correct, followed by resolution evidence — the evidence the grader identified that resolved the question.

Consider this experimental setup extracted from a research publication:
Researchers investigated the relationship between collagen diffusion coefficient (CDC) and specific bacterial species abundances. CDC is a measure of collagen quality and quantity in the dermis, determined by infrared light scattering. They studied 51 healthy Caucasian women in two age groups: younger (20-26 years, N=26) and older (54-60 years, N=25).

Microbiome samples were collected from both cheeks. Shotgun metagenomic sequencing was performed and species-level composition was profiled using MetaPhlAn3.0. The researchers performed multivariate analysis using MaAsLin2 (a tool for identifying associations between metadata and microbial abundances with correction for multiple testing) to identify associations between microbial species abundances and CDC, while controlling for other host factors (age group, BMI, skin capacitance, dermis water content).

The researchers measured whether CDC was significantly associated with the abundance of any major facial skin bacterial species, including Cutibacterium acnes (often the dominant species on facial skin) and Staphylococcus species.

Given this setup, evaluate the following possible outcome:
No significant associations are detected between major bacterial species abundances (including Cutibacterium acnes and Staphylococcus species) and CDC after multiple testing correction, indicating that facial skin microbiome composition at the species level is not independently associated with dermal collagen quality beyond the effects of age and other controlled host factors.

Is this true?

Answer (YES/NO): NO